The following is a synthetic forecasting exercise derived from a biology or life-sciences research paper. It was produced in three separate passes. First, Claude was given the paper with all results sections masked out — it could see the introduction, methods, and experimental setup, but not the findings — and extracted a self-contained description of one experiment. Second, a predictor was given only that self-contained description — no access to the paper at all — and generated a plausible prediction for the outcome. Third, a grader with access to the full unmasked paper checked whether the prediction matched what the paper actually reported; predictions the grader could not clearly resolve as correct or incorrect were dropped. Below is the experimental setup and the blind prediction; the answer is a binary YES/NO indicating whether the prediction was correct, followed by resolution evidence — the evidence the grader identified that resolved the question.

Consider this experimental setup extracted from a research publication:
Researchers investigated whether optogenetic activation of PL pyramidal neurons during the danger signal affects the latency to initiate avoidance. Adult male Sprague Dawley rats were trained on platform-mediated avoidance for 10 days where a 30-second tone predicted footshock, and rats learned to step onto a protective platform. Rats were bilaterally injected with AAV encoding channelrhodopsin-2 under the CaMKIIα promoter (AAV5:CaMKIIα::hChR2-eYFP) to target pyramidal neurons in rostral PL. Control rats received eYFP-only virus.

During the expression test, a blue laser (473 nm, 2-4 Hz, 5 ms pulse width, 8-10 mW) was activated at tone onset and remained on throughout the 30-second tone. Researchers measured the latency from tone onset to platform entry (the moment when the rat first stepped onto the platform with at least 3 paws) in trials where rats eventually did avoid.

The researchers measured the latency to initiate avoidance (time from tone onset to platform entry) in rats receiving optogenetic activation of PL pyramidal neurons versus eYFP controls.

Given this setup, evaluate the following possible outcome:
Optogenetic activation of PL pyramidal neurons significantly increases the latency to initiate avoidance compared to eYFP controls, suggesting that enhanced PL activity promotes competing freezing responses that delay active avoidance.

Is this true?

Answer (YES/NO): NO